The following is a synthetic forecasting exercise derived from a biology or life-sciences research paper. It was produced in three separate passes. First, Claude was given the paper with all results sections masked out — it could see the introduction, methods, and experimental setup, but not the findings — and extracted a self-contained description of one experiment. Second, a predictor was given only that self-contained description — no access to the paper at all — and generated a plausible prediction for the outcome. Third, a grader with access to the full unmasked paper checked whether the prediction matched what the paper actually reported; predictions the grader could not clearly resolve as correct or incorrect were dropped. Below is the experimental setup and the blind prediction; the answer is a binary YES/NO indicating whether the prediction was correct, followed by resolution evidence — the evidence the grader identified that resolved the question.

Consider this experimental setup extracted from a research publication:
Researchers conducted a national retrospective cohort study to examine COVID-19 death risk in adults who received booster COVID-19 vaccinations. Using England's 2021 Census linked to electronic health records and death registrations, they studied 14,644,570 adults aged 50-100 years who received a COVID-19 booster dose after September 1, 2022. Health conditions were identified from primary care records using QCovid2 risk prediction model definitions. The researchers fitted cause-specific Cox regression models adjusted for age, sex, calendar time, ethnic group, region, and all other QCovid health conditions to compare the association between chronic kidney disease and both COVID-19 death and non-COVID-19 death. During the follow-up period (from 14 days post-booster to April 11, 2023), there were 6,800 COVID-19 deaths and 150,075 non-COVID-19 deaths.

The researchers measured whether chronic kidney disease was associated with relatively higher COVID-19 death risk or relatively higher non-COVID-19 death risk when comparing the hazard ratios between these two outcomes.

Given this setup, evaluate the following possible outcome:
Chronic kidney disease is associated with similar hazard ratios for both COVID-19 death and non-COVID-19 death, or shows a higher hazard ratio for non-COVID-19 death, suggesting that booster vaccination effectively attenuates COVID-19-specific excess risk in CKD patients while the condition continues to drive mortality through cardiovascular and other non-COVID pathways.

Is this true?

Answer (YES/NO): NO